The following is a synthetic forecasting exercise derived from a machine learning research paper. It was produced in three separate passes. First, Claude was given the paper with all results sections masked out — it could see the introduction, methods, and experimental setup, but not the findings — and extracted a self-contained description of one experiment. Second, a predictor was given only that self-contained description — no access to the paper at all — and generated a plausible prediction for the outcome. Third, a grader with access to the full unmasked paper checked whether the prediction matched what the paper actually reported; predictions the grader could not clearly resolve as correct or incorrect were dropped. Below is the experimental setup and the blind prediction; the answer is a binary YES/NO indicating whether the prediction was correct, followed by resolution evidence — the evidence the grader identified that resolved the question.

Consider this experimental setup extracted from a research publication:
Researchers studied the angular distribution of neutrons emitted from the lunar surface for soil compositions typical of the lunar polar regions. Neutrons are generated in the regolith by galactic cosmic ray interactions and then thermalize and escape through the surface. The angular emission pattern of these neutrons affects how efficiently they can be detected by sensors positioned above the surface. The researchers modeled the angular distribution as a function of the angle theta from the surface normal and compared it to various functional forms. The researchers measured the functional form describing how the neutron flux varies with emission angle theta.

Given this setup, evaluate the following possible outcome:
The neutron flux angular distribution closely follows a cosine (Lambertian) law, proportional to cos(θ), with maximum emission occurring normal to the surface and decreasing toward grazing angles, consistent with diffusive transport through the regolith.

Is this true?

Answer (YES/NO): NO